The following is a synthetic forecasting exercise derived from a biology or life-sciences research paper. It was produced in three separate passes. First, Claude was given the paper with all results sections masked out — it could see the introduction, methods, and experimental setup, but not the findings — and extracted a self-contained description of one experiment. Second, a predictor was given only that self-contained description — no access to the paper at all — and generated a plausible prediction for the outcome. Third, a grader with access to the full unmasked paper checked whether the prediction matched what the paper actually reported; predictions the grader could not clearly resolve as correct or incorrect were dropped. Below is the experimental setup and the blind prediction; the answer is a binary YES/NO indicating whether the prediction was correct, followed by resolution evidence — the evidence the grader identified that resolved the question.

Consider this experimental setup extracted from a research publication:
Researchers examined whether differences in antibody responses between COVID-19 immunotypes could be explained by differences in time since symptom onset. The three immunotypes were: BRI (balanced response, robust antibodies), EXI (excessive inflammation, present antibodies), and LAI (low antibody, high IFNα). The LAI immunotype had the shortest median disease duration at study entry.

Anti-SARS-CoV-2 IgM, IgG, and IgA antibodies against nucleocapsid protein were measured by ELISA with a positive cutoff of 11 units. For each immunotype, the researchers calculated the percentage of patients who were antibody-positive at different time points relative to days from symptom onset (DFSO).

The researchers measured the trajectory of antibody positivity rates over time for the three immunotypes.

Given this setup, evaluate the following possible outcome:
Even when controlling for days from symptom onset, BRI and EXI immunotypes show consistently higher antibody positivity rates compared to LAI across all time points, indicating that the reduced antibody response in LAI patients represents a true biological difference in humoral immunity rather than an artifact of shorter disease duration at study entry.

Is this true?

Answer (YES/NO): YES